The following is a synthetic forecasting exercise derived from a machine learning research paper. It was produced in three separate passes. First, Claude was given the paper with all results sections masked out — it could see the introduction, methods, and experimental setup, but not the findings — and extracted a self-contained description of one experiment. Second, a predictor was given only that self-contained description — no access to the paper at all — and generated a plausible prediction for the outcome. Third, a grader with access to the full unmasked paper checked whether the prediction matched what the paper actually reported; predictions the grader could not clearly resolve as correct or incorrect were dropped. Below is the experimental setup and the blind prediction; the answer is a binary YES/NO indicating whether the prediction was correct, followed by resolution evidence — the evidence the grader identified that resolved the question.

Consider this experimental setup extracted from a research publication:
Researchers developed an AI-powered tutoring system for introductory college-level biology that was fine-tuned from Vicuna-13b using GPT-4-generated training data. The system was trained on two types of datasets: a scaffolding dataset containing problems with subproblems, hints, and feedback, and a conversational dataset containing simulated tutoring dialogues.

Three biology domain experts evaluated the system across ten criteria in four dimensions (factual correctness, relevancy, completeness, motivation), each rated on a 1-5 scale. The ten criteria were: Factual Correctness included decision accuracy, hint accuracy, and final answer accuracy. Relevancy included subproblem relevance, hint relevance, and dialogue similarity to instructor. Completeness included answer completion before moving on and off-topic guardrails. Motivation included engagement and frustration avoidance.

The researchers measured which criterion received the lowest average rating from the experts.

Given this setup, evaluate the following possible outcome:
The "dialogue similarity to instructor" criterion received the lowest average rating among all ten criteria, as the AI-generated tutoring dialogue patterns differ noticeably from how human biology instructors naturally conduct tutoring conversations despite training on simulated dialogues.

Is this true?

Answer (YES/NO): NO